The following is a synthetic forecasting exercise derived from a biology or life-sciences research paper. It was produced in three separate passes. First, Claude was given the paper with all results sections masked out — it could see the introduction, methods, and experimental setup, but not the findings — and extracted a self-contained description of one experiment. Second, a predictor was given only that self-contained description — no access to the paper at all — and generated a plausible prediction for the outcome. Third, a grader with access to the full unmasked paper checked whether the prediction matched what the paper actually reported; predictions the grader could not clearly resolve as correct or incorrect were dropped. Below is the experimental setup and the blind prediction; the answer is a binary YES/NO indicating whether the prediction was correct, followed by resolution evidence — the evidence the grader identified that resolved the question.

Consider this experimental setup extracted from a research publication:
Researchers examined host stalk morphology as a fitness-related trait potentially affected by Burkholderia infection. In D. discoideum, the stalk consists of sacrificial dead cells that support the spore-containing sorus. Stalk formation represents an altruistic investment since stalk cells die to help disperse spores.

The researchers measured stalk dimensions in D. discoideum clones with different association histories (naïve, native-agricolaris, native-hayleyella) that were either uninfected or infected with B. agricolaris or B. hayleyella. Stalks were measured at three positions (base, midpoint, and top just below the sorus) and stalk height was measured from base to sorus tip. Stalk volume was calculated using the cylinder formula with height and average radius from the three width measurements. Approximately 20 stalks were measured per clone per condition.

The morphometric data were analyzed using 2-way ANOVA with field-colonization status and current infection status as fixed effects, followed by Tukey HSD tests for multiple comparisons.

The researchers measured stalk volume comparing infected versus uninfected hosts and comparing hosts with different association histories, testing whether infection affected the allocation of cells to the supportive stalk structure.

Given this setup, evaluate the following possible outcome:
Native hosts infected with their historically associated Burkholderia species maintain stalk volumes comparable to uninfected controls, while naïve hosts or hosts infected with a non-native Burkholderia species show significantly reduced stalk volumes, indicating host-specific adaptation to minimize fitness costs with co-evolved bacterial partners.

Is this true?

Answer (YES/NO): NO